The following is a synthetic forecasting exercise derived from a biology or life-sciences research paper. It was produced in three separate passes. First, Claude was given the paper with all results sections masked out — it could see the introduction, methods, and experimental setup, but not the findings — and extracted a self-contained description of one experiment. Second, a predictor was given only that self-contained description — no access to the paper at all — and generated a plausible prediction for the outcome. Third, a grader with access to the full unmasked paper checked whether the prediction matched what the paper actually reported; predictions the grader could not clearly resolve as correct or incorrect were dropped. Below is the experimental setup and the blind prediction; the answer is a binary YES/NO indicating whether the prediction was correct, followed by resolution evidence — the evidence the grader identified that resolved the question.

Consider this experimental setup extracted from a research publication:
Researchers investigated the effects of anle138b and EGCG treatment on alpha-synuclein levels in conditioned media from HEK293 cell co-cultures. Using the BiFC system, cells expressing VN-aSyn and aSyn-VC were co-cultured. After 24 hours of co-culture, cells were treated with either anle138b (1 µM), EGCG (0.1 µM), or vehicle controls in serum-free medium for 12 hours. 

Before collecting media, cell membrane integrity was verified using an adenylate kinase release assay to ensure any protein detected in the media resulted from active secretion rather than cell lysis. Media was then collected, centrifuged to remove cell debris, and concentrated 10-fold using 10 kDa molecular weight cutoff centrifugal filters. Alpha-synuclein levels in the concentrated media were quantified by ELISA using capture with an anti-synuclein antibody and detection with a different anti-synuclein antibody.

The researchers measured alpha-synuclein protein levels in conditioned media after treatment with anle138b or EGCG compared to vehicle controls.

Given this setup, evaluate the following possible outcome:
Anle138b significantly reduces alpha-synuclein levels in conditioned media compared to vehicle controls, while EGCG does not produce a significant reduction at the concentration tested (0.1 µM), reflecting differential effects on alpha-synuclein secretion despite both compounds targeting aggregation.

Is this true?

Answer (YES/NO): NO